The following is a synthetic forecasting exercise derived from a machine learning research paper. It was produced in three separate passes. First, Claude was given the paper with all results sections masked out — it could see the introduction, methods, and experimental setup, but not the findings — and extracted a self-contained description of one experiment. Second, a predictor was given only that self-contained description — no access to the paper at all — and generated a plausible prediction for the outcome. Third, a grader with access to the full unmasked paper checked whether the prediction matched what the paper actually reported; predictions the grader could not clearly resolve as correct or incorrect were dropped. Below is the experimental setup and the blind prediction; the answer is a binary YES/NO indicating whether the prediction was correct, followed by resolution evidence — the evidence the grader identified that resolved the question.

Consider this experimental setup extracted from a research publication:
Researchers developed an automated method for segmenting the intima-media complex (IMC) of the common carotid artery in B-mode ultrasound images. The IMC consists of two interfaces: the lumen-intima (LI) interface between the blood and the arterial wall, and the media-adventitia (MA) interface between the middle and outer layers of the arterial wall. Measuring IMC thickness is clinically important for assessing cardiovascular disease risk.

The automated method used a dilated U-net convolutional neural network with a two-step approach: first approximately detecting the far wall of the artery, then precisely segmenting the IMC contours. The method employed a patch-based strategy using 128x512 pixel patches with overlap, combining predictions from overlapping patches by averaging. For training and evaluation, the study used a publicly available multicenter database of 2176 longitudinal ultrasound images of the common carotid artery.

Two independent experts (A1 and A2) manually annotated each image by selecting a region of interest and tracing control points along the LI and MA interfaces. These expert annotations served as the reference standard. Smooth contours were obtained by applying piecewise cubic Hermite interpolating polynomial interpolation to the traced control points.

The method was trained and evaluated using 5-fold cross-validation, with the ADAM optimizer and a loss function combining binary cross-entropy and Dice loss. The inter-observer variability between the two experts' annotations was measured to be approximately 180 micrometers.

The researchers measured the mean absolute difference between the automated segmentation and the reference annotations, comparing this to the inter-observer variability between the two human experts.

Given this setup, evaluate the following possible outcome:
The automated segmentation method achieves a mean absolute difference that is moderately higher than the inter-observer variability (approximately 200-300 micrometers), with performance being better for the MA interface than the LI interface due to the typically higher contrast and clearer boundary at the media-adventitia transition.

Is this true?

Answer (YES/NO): NO